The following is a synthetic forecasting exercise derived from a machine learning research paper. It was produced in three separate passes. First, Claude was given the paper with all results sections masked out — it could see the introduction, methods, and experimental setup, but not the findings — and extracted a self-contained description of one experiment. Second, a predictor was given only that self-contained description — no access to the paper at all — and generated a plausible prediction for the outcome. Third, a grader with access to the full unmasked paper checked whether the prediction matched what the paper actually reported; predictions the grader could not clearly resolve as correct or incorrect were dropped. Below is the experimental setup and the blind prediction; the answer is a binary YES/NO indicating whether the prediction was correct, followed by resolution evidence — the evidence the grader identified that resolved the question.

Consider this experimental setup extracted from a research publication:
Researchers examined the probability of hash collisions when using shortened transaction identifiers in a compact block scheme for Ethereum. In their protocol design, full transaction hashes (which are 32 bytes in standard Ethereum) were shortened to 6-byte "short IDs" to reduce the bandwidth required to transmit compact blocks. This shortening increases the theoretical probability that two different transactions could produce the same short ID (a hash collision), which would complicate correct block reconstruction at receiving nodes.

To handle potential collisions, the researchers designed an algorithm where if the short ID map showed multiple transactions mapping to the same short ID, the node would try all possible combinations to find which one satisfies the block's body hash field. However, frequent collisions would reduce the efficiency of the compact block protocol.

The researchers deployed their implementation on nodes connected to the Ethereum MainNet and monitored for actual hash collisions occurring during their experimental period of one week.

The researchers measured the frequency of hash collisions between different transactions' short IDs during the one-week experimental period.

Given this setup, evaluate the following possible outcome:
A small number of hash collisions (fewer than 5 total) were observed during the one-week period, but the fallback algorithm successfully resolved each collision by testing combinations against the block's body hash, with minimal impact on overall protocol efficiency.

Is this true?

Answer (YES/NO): NO